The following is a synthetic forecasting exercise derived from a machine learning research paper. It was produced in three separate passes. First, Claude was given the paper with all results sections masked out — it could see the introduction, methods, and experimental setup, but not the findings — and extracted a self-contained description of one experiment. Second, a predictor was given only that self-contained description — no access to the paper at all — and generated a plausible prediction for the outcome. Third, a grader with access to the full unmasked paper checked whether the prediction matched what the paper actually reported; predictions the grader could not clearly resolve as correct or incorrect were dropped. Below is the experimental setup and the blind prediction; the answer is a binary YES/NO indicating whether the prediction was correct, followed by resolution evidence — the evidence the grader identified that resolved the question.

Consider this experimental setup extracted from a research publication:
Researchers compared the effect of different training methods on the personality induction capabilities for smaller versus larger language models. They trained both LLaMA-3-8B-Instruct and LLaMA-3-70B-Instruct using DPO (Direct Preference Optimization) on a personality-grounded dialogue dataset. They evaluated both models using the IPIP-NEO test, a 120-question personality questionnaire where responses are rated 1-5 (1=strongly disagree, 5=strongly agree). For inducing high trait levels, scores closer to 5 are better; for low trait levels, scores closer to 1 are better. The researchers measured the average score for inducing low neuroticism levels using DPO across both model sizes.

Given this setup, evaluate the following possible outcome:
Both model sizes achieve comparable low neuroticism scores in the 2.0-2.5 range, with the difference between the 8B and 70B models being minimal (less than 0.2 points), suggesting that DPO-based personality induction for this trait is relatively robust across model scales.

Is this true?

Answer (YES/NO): NO